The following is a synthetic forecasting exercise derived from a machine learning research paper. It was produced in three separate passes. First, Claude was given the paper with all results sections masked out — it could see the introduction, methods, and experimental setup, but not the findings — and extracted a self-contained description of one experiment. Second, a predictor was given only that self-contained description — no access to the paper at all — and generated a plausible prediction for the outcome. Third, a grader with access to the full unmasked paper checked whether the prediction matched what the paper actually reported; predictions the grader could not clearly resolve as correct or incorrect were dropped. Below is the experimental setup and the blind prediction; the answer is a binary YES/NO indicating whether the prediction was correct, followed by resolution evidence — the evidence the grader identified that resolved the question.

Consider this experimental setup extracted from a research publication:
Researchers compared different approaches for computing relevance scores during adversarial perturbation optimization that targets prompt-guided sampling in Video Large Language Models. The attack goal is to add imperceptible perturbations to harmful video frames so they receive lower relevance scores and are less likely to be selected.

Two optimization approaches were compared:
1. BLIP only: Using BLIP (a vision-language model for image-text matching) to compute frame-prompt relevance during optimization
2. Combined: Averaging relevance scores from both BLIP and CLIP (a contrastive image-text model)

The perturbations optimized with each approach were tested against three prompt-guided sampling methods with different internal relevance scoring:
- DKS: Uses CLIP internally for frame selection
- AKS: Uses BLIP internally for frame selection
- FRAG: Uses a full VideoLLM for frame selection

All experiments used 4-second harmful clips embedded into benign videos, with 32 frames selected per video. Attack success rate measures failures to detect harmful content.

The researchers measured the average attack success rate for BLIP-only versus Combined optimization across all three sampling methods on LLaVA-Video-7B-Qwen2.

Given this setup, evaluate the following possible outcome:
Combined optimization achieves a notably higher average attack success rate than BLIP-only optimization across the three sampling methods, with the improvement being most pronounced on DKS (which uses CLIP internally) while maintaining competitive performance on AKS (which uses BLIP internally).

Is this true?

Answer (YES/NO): NO